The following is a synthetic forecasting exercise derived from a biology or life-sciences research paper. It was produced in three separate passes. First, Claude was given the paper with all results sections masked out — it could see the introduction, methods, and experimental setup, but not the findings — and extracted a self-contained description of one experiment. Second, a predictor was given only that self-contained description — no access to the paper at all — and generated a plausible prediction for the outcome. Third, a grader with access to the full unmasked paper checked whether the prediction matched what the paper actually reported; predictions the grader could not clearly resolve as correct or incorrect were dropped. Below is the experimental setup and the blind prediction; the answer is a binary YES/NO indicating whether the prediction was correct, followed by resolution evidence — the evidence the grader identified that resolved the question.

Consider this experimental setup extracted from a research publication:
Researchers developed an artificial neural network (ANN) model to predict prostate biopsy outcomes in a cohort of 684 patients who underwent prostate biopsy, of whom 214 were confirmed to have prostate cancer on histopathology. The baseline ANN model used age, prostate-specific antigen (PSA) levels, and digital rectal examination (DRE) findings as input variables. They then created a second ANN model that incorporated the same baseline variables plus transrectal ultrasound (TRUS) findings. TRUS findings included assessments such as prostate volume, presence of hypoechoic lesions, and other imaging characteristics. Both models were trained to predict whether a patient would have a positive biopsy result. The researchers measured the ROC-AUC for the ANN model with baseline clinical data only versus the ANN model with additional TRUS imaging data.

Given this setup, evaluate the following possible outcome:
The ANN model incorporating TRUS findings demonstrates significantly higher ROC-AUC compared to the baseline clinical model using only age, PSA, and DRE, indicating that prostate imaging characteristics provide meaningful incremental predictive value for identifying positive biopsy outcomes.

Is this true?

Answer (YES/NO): YES